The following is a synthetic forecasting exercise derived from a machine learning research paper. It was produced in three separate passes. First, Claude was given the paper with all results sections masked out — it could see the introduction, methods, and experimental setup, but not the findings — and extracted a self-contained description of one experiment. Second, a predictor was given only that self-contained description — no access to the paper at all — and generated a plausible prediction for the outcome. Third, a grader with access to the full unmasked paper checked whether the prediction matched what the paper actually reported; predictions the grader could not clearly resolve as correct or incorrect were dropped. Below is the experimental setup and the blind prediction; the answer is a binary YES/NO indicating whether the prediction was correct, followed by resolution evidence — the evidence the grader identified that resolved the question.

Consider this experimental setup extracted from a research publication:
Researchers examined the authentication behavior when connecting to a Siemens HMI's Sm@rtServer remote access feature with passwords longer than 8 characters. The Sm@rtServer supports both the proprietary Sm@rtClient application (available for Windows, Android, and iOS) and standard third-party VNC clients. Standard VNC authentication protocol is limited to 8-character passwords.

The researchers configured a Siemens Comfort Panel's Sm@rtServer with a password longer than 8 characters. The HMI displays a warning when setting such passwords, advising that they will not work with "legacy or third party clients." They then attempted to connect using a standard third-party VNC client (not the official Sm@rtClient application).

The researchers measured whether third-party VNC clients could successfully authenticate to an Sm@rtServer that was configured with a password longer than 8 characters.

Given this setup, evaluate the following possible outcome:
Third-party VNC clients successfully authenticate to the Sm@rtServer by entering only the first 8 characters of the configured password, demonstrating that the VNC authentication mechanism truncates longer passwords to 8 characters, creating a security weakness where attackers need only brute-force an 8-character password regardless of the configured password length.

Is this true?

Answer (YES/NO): NO